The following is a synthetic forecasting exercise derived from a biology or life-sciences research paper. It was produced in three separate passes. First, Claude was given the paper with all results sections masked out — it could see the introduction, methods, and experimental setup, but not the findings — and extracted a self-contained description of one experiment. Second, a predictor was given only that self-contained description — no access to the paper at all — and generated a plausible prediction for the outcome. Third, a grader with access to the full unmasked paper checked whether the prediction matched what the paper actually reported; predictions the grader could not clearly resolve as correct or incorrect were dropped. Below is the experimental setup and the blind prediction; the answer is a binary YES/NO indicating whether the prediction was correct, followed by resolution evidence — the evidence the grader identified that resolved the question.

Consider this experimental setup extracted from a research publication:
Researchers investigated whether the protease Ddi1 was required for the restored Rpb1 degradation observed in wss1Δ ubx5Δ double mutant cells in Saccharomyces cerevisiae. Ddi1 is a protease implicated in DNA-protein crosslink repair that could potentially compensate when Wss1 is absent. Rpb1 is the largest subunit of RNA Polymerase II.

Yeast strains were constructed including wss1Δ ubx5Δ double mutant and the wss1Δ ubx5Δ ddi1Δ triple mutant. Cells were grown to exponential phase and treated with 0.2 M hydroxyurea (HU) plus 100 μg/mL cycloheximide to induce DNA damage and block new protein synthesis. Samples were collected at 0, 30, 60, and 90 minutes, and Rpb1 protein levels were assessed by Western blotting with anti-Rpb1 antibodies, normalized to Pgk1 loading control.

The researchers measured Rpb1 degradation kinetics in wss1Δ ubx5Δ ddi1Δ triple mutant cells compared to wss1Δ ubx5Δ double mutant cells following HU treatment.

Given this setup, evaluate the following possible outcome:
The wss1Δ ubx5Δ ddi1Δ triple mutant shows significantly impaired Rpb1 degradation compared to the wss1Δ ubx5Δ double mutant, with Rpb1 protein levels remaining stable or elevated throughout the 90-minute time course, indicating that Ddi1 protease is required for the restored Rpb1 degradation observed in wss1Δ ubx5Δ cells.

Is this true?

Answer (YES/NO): YES